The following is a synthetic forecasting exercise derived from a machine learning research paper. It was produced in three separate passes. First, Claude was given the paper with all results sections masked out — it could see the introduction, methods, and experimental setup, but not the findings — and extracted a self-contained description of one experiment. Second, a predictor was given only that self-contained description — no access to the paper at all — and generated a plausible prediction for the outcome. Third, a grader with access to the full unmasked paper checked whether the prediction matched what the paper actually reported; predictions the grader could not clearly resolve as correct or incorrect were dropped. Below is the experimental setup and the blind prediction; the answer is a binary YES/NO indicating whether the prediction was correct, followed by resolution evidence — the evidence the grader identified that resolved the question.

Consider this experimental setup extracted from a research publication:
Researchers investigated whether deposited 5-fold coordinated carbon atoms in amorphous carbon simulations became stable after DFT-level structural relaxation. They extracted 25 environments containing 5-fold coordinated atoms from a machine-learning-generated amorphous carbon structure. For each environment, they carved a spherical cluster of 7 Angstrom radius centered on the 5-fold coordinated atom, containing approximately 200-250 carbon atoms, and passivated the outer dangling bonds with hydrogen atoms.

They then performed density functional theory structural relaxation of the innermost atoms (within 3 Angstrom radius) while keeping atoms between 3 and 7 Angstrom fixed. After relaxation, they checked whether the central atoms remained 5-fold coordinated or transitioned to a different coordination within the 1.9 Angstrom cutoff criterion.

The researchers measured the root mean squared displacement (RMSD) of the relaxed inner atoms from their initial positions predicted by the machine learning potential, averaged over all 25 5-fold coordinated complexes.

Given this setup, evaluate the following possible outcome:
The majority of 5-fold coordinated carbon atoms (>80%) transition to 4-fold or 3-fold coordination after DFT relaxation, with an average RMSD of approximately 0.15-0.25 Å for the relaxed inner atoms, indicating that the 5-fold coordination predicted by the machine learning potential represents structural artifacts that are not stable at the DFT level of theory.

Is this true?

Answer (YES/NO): NO